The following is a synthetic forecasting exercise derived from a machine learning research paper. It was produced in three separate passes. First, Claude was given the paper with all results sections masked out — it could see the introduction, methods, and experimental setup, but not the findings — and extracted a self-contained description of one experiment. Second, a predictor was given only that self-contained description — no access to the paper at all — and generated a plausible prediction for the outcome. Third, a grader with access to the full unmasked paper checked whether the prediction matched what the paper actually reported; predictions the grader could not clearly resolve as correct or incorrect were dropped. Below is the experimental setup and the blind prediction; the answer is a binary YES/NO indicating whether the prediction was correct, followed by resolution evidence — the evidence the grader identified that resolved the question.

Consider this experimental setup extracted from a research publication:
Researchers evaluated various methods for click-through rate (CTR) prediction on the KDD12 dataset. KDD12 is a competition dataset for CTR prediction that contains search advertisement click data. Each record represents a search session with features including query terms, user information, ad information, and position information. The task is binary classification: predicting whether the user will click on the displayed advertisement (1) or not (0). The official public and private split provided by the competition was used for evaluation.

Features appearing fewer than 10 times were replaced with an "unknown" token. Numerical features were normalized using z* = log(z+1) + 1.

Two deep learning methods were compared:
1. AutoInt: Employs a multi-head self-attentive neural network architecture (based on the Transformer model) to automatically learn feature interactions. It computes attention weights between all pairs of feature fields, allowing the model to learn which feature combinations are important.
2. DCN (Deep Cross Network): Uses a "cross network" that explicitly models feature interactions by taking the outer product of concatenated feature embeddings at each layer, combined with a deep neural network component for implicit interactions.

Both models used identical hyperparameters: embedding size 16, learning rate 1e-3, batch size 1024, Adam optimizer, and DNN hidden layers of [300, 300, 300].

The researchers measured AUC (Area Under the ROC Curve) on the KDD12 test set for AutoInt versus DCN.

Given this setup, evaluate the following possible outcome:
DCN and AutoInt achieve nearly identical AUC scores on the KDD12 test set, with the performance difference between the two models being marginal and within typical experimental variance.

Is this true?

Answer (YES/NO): NO